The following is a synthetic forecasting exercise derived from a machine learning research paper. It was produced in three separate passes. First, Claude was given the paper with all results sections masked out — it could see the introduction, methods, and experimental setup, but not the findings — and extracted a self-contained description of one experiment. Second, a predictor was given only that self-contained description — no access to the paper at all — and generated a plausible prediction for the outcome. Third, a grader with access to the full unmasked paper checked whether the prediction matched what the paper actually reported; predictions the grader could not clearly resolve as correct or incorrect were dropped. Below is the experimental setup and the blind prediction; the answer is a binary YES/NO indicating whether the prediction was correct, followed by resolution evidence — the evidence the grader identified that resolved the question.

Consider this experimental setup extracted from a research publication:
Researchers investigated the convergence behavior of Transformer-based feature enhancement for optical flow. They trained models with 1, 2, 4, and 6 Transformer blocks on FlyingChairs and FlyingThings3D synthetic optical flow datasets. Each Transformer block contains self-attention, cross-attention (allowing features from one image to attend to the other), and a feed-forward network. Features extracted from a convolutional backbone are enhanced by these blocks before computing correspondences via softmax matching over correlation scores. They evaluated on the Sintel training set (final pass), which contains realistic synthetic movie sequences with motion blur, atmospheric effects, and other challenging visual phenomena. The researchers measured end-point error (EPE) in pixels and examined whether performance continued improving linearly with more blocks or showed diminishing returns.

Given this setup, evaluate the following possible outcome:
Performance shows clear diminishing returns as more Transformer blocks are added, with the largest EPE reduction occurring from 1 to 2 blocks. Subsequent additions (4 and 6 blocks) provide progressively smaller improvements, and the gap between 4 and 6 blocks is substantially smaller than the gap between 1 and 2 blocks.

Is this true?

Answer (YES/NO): YES